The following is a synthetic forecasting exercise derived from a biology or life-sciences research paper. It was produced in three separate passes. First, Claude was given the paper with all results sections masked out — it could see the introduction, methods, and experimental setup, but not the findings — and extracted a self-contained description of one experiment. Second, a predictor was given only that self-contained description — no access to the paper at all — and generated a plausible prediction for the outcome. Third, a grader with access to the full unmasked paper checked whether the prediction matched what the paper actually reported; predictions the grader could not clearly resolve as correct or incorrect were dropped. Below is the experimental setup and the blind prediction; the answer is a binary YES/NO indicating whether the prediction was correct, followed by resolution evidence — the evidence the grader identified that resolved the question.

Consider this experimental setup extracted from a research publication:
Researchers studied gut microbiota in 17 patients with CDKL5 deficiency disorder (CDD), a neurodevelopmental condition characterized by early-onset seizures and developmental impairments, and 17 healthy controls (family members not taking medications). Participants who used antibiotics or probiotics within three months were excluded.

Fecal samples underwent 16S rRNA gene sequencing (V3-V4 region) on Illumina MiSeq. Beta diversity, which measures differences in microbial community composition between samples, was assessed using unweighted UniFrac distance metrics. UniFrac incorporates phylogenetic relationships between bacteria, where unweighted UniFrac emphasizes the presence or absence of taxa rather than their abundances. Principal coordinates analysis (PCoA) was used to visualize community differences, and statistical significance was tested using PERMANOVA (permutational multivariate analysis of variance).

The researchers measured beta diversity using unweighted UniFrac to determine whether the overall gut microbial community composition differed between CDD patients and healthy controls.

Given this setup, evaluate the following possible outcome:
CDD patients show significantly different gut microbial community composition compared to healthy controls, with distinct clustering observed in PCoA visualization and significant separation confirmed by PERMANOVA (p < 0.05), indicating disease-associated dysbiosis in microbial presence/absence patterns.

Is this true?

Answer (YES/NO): YES